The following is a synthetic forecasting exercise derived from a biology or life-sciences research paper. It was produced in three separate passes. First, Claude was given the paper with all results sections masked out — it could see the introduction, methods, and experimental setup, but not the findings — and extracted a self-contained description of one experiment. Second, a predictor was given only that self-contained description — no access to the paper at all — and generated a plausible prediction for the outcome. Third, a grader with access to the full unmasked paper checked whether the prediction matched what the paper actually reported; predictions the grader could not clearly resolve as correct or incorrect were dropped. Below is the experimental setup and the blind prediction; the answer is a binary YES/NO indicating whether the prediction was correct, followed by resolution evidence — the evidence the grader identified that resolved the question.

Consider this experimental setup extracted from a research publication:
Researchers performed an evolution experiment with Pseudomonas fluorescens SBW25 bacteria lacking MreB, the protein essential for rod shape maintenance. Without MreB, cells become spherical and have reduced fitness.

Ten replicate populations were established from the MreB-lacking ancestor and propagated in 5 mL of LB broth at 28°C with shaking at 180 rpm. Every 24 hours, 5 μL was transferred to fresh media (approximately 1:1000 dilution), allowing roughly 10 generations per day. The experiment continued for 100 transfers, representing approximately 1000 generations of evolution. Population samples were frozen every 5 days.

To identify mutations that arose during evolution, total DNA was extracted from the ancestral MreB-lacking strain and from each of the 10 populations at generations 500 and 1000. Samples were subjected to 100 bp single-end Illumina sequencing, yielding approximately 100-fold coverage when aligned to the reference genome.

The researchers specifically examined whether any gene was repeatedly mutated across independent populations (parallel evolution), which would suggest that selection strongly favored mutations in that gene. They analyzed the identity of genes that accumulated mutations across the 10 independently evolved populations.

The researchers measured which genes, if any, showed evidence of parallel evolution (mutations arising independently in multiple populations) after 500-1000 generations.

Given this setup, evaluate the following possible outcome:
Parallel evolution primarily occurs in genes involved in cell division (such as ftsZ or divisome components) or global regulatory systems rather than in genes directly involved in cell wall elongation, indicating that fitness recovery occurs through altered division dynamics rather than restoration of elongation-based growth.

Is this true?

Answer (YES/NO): NO